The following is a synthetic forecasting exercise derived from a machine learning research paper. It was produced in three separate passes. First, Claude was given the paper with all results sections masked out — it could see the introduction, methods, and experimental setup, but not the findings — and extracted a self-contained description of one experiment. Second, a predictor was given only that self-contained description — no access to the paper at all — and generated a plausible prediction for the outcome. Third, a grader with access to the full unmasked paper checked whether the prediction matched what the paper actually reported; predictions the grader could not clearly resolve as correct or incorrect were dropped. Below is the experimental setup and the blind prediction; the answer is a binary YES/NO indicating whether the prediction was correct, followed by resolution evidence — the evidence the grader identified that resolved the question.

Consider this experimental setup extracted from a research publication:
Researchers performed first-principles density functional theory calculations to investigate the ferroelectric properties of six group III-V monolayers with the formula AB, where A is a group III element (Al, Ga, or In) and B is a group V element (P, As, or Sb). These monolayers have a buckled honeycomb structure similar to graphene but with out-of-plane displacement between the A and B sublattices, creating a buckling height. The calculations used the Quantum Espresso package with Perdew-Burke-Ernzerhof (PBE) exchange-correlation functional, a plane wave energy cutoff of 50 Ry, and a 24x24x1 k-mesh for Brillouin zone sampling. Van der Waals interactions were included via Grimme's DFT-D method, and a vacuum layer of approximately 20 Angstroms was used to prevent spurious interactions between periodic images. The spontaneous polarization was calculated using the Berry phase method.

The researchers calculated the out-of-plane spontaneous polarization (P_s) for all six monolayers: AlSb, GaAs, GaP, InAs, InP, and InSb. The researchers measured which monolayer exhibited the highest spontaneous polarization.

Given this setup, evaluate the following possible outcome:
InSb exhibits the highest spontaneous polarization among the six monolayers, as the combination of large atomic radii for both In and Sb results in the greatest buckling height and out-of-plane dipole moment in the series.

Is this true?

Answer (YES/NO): NO